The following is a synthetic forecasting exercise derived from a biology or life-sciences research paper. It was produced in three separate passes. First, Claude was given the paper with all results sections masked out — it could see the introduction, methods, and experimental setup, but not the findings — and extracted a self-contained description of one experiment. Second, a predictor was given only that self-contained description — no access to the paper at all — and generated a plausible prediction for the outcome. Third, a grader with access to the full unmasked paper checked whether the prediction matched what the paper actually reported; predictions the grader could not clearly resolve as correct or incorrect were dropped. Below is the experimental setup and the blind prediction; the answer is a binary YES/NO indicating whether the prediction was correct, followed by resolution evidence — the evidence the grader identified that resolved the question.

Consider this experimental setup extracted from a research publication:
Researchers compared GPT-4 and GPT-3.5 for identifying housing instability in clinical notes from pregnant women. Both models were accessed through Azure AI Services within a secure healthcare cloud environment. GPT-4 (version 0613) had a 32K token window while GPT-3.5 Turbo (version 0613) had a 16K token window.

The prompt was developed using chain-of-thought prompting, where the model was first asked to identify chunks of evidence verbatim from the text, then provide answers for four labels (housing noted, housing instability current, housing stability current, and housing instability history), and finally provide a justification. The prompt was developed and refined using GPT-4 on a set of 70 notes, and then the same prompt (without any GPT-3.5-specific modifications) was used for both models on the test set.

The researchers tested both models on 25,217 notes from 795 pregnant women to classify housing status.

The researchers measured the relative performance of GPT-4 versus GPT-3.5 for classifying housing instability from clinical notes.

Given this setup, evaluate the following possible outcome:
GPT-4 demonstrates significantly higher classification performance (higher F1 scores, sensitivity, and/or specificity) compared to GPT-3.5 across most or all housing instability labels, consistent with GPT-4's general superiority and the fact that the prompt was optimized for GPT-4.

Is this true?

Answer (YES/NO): YES